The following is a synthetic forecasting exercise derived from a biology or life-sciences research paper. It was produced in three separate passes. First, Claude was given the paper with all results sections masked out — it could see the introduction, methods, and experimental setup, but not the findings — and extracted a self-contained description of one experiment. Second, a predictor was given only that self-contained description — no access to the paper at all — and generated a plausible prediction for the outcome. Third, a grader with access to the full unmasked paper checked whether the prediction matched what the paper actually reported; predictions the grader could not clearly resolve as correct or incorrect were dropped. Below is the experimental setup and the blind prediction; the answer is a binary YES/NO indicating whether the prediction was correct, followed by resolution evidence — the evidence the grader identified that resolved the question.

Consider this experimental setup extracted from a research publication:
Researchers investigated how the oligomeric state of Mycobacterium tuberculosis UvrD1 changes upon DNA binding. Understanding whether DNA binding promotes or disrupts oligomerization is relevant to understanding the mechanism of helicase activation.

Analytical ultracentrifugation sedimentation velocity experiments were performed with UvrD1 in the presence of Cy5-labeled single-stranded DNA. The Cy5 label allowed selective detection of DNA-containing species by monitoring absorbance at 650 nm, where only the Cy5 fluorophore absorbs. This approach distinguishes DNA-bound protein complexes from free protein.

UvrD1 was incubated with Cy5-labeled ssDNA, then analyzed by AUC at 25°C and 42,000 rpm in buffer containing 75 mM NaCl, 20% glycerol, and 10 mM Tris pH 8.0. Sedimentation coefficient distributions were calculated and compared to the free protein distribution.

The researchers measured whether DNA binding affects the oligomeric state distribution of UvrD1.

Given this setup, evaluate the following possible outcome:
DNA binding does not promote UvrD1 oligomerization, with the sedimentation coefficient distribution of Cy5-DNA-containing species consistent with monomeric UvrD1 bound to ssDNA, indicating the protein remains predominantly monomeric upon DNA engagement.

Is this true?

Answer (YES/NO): NO